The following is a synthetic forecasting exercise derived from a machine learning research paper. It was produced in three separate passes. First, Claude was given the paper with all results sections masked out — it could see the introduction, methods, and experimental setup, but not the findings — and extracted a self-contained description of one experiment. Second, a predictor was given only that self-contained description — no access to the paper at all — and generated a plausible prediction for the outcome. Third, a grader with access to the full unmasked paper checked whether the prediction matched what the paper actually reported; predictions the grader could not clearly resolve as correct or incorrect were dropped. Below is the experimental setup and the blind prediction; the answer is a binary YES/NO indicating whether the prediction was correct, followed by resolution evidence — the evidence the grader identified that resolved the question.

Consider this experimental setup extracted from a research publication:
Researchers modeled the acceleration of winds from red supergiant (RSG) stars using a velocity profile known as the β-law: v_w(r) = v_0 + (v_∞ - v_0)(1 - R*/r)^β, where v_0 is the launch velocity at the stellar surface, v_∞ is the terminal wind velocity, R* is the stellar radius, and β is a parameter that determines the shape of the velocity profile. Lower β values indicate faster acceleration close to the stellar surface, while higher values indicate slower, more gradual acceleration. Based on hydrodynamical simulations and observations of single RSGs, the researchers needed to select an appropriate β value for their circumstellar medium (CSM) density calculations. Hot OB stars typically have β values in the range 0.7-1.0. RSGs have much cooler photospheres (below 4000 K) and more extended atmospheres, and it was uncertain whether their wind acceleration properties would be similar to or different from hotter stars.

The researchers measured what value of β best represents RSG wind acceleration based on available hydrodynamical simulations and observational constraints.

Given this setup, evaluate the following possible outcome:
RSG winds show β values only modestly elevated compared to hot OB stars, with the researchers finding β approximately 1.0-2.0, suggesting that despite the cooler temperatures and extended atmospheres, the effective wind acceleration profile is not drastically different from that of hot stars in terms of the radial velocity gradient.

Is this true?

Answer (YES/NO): YES